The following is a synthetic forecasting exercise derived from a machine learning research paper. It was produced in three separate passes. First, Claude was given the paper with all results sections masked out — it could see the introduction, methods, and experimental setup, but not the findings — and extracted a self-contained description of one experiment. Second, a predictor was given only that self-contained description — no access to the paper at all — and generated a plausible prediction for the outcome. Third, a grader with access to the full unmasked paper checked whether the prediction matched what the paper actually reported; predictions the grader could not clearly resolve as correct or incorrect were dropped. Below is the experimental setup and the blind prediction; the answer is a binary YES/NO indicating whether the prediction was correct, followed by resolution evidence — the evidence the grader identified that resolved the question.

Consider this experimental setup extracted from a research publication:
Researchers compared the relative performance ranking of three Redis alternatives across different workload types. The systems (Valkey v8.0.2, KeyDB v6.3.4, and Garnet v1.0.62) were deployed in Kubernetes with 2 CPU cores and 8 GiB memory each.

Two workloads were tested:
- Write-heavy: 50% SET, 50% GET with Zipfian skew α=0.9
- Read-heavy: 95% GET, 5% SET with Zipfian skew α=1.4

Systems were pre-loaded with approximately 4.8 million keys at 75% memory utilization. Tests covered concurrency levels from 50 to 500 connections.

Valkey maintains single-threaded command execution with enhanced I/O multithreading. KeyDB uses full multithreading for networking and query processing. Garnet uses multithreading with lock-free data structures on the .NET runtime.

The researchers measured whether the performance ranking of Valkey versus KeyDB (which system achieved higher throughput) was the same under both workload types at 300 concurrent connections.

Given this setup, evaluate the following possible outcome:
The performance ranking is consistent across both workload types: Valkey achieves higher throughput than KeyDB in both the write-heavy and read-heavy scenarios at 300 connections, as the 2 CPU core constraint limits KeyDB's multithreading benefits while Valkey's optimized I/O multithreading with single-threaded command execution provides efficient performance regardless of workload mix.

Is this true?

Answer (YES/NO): YES